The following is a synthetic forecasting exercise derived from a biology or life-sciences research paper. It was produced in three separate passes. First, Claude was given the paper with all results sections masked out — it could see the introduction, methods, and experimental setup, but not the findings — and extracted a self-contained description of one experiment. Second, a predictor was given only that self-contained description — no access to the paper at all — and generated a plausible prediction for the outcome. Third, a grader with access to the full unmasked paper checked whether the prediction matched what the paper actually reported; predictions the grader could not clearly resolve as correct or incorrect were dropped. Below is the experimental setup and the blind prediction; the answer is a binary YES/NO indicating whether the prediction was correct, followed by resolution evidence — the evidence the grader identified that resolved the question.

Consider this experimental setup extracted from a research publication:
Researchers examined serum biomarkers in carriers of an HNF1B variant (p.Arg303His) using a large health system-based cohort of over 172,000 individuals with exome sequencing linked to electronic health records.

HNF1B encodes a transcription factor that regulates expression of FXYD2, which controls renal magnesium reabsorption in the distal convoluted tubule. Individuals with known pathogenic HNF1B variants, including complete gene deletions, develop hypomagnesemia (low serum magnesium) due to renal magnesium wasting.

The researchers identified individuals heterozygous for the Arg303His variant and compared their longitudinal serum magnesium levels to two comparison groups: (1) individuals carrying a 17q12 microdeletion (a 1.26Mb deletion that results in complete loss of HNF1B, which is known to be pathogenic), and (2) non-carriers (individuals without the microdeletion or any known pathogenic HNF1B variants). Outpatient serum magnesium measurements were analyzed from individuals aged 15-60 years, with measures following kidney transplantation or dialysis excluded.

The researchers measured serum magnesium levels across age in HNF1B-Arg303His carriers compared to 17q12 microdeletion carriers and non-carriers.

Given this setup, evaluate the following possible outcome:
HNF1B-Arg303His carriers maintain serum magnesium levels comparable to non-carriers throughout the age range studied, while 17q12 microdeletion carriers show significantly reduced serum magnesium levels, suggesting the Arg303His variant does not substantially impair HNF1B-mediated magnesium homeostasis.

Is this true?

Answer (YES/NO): NO